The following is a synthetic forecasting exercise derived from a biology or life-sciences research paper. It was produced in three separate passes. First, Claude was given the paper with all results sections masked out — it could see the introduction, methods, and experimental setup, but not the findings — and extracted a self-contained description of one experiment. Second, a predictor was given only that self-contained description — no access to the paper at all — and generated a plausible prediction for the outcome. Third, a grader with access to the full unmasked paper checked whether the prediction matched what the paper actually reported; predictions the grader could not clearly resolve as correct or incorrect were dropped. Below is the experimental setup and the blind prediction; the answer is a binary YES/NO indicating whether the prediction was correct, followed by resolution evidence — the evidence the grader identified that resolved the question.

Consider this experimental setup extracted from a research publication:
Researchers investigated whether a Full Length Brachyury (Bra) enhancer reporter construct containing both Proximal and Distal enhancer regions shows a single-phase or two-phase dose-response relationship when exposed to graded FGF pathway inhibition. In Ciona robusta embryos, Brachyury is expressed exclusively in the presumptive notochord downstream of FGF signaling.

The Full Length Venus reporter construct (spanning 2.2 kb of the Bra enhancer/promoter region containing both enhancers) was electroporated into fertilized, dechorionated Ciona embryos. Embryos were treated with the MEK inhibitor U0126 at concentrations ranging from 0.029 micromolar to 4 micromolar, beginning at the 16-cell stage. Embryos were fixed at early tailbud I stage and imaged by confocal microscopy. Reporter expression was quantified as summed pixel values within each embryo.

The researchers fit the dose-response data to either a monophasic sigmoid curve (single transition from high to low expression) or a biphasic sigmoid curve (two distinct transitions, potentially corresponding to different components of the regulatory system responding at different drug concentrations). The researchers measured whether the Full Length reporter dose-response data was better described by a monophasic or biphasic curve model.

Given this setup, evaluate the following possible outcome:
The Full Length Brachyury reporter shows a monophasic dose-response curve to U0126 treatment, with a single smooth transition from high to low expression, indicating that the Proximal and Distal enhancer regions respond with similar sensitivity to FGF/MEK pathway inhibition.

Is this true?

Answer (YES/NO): NO